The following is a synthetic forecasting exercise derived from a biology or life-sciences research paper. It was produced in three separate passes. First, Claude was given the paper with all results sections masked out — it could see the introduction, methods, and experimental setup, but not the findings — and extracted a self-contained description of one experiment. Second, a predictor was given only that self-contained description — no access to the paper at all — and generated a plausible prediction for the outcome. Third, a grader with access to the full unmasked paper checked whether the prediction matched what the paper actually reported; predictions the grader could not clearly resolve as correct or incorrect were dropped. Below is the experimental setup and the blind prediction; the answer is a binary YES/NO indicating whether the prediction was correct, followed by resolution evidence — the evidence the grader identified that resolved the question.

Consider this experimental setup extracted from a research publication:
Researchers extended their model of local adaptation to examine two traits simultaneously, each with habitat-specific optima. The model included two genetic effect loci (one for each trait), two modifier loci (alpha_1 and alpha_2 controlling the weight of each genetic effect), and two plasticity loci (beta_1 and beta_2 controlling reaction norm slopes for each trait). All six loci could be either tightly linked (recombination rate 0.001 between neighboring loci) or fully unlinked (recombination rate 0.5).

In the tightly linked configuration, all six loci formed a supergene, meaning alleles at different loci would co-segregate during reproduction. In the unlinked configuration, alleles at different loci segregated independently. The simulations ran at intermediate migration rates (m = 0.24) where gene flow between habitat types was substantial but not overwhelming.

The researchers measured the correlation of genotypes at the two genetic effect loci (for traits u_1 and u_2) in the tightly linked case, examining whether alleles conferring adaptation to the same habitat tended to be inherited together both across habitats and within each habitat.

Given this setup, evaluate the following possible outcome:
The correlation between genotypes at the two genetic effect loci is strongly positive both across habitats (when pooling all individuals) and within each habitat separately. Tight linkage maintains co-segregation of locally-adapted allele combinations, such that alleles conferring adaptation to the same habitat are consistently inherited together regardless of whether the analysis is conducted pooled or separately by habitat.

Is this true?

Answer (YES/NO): YES